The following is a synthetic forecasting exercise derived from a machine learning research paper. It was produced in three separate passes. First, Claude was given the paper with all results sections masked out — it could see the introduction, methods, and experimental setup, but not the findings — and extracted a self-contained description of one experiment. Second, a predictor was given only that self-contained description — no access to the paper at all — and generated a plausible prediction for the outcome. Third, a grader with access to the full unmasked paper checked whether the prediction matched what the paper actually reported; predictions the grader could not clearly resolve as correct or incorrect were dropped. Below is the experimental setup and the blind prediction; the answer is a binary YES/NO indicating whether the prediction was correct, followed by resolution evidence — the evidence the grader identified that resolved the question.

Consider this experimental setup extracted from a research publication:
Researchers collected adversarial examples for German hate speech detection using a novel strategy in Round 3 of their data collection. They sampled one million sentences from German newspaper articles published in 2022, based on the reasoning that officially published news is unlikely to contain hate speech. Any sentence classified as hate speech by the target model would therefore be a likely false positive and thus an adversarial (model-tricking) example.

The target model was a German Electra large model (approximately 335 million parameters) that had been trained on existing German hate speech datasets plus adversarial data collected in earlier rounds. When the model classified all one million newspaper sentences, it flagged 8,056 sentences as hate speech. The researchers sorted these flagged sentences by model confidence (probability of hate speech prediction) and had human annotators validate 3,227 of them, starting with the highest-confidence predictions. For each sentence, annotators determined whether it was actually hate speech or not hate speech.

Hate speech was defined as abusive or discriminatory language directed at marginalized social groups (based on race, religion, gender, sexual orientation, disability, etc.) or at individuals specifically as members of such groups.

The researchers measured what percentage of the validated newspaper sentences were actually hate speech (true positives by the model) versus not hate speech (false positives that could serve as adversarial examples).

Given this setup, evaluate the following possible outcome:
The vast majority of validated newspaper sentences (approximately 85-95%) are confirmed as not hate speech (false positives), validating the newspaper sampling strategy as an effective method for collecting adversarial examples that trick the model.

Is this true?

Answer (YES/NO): NO